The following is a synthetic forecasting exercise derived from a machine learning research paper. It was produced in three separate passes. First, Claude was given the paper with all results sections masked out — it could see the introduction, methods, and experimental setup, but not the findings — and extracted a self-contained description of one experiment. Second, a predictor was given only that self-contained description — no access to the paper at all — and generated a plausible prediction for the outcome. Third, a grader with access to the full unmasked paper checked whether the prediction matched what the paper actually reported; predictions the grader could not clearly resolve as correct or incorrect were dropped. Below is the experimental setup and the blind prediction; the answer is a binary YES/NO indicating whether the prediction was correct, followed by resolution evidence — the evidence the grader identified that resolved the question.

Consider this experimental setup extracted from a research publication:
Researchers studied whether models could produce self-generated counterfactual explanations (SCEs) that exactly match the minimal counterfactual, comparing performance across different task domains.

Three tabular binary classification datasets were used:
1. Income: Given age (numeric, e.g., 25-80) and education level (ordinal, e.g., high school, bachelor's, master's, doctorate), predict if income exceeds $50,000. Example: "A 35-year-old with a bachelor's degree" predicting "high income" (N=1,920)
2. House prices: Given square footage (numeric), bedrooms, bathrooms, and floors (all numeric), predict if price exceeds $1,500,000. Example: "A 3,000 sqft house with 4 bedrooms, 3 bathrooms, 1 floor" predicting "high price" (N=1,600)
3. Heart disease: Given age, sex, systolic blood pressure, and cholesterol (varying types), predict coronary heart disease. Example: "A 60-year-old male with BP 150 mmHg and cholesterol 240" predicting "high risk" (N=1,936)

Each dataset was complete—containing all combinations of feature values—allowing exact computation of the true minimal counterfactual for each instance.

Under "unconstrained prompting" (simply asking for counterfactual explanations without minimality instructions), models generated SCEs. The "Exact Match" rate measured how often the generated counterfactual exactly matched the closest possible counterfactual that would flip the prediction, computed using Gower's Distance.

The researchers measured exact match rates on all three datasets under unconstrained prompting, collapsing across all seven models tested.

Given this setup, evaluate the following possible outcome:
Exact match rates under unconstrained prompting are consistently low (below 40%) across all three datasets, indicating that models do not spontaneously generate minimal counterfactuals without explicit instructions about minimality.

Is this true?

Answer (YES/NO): YES